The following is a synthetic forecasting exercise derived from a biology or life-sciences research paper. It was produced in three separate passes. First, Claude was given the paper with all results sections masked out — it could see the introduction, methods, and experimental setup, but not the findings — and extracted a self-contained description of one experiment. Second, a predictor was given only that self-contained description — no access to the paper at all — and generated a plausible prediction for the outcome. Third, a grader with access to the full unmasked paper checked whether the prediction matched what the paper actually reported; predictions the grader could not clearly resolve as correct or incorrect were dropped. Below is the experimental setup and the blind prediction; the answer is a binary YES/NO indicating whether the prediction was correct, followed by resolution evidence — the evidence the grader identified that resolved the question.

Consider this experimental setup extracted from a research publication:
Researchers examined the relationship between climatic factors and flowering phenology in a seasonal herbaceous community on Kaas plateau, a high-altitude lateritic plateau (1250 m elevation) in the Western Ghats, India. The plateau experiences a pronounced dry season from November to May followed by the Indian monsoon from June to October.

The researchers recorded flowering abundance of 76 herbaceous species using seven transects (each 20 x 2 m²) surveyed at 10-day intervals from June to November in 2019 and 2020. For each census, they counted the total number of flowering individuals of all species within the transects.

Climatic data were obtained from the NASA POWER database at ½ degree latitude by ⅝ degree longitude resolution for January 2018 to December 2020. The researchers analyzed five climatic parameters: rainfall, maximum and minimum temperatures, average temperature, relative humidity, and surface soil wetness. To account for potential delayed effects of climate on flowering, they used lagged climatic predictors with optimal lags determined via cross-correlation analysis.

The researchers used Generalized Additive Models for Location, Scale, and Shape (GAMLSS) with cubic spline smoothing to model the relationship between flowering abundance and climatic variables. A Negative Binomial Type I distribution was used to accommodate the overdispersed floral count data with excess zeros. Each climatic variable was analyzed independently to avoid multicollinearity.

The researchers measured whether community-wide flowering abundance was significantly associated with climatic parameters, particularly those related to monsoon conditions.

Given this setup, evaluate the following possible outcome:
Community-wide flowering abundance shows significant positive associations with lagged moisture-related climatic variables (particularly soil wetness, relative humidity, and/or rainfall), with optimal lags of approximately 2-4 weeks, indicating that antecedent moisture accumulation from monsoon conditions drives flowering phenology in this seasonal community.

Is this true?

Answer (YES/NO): NO